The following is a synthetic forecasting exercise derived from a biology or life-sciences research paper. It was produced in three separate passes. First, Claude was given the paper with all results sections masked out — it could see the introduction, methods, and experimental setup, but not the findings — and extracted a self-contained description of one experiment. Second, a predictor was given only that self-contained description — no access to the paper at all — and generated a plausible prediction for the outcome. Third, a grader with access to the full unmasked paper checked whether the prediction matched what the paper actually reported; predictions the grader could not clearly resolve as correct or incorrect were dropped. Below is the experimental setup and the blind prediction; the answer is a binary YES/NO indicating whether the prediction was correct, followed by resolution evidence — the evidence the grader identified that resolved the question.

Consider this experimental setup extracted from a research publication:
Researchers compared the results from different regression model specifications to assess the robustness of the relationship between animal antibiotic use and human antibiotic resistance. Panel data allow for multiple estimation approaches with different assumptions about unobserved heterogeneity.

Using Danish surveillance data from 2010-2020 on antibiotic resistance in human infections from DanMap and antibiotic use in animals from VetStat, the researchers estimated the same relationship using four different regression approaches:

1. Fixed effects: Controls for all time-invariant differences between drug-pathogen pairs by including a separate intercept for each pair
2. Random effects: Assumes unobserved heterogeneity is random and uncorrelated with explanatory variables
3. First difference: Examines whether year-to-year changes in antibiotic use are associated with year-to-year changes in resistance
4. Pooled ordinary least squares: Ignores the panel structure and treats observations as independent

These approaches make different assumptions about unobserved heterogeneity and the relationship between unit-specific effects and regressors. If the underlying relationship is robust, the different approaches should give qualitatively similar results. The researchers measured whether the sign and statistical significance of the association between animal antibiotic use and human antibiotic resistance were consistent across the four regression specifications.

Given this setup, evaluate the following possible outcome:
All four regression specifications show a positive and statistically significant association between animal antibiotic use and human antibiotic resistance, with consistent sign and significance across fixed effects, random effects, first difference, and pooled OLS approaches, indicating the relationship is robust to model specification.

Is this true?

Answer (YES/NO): NO